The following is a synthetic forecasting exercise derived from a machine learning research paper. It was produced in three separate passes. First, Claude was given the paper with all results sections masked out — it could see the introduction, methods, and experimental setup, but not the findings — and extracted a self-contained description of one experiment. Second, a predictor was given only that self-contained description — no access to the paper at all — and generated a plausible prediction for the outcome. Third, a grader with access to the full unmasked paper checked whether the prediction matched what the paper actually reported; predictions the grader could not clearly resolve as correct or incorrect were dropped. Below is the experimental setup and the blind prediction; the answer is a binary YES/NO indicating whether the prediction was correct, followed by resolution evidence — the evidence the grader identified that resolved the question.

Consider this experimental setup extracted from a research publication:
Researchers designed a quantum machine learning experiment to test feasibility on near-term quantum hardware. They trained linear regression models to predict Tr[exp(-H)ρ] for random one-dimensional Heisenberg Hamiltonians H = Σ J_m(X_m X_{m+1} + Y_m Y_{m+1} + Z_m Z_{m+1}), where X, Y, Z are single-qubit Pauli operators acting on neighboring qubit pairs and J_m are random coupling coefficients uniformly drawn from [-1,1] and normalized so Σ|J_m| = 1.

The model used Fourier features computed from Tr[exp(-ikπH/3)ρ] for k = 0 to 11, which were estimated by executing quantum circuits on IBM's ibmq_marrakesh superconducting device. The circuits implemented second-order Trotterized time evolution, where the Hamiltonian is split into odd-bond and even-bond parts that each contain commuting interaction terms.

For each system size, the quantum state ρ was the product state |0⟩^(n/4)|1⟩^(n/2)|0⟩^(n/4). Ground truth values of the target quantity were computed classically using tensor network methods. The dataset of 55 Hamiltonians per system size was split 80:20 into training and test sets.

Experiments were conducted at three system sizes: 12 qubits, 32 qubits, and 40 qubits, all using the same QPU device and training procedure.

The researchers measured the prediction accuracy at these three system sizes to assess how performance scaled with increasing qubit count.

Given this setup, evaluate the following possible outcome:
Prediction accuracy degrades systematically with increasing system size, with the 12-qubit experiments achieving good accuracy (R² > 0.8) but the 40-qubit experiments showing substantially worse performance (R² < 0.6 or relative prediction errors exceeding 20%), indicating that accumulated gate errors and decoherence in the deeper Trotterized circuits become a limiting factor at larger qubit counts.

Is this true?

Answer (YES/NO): YES